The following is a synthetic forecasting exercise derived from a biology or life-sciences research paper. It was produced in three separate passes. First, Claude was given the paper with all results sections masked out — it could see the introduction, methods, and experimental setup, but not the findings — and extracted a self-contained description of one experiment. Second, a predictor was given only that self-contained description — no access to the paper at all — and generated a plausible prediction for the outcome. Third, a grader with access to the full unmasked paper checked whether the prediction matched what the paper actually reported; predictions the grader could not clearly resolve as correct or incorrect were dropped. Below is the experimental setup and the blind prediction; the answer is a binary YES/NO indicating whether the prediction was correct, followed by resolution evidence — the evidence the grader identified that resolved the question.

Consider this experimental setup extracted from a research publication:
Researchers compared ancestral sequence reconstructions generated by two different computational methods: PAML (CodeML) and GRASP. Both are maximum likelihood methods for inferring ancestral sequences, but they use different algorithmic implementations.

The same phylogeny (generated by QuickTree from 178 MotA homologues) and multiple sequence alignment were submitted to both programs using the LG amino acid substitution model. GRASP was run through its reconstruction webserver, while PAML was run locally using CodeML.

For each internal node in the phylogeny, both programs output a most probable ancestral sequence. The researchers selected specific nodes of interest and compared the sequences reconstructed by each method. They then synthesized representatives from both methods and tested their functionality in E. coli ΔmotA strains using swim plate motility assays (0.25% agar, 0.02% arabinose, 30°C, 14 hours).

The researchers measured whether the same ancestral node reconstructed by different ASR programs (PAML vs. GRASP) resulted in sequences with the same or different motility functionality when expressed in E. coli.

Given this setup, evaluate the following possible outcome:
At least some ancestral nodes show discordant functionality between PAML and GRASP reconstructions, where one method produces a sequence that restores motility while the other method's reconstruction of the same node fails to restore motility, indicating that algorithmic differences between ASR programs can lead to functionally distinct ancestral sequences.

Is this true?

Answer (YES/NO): YES